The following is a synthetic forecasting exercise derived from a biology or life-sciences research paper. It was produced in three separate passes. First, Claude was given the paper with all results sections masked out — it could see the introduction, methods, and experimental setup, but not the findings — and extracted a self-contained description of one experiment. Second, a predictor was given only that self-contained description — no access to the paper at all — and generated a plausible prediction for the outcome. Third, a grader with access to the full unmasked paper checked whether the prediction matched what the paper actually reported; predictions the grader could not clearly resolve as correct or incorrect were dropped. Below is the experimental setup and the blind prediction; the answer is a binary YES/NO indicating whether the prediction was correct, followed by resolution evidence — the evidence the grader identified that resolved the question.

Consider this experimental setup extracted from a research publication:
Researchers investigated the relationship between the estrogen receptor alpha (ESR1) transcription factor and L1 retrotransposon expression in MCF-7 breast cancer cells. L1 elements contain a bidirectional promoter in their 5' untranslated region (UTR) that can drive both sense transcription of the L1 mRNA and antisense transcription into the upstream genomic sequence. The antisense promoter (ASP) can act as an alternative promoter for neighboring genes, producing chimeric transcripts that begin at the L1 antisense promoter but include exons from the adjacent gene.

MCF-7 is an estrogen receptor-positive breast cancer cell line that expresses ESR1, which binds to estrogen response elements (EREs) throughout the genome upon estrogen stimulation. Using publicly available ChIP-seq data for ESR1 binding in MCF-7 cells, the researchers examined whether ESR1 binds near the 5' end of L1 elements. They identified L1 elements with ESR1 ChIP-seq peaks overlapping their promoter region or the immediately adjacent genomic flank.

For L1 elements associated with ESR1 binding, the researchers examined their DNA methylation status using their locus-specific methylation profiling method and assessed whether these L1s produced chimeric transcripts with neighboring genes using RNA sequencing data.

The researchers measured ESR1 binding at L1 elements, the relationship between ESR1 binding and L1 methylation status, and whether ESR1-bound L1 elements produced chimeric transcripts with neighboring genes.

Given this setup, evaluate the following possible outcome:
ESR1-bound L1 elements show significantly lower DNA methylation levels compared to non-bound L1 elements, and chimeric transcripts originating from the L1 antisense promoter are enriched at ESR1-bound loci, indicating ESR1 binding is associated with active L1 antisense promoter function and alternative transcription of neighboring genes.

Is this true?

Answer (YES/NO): YES